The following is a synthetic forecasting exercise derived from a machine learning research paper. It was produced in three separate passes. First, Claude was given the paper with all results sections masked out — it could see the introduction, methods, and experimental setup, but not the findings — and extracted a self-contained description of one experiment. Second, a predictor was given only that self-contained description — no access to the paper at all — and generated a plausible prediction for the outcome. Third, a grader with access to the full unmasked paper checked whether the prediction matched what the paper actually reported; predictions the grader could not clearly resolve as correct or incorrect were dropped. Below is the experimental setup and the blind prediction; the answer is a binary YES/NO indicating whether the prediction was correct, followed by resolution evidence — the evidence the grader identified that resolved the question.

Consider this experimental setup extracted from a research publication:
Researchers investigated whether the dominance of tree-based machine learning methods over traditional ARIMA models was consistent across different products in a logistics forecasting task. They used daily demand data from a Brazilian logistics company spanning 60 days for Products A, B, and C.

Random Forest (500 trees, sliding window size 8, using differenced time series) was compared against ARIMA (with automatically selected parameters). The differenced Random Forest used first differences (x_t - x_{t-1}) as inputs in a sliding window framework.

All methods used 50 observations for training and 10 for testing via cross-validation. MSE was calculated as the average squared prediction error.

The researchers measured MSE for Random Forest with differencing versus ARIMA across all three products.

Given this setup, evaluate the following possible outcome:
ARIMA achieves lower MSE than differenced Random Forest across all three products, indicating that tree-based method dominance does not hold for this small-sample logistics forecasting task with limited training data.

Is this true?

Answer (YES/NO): NO